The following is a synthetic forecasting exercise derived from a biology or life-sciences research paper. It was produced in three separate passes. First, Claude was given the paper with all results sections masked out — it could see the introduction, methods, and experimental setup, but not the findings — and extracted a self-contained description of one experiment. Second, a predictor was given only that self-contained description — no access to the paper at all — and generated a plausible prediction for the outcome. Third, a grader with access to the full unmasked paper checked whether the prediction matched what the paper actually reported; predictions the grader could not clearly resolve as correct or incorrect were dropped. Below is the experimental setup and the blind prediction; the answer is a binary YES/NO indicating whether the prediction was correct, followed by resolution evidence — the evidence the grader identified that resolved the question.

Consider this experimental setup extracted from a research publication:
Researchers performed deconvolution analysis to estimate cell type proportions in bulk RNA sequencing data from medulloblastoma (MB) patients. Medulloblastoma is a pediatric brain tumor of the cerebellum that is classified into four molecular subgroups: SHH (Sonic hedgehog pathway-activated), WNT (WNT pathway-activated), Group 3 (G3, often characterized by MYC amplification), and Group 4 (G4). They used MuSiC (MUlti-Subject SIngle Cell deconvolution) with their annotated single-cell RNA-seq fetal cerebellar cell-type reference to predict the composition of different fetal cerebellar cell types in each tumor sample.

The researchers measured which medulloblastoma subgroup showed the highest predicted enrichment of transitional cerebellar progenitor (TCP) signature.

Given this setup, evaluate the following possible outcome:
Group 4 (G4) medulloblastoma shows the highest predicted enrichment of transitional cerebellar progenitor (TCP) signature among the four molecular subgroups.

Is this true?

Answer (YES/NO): NO